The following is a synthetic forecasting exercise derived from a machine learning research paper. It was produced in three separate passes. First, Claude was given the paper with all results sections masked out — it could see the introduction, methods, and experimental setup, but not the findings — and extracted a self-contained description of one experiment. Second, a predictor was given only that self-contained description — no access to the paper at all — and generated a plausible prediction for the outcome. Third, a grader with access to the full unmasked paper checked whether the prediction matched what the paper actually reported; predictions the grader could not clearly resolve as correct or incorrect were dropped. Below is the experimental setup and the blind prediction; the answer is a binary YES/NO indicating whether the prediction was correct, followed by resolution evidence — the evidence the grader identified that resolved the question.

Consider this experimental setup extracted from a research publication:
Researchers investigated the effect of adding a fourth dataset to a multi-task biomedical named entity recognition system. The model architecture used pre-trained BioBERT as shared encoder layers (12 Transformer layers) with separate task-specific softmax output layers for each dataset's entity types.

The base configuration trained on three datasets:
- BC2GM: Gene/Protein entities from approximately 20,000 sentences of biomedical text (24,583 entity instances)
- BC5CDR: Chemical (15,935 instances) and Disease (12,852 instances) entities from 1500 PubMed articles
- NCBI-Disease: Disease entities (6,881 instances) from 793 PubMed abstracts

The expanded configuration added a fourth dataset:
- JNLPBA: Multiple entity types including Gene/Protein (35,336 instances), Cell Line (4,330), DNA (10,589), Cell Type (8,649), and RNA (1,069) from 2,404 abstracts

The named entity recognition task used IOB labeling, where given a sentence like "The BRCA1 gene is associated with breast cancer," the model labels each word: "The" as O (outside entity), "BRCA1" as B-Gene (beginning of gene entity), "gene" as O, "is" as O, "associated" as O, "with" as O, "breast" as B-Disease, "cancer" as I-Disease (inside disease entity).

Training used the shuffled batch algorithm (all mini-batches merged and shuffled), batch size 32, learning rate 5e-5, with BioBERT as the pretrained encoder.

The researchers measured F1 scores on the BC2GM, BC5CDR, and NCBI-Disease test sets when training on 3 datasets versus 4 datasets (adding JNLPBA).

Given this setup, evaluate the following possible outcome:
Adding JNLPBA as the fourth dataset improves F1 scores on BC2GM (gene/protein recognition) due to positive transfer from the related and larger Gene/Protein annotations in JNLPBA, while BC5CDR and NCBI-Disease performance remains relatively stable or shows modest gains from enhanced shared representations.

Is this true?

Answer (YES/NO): NO